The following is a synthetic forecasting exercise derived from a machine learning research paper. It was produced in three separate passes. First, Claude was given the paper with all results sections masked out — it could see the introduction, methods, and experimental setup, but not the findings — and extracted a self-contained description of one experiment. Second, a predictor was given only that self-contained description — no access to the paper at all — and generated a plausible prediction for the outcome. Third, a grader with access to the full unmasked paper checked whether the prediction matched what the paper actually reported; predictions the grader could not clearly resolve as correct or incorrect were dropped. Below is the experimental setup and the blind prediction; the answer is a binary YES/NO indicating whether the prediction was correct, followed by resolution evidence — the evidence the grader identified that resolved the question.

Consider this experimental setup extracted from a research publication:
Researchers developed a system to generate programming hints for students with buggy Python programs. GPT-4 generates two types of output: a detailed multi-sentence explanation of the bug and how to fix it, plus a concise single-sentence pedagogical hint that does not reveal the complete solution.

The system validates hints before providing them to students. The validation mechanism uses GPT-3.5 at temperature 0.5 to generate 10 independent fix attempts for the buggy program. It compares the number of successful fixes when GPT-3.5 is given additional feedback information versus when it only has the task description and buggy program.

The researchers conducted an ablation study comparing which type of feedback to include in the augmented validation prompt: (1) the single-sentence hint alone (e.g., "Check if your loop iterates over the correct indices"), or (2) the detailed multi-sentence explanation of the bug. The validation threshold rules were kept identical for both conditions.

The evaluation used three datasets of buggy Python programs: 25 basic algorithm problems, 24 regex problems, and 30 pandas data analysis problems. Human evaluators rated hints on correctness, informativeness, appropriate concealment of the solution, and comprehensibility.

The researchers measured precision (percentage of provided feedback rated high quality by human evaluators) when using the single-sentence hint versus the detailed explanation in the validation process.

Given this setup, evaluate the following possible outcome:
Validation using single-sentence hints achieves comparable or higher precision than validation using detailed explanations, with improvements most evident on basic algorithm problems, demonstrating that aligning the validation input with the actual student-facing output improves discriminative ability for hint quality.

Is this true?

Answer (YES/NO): NO